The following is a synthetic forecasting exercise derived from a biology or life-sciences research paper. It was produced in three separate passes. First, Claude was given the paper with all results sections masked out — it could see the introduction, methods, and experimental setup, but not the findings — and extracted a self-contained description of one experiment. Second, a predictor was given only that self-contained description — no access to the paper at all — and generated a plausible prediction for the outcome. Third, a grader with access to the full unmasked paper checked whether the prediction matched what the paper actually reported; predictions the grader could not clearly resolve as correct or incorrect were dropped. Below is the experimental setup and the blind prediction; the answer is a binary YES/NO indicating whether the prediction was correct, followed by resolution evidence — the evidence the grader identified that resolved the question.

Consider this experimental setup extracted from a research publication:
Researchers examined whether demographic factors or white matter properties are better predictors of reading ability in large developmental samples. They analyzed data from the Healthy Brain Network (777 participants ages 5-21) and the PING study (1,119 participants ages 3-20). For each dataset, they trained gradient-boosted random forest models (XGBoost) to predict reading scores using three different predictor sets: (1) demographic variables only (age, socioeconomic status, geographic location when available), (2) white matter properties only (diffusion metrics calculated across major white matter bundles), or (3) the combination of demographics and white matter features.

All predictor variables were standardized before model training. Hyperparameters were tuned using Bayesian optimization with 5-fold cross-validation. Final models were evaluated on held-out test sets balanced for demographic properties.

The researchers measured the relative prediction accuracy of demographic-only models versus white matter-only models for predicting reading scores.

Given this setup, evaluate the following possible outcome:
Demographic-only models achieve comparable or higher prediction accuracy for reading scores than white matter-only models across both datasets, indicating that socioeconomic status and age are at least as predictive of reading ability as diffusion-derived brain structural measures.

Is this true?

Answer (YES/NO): YES